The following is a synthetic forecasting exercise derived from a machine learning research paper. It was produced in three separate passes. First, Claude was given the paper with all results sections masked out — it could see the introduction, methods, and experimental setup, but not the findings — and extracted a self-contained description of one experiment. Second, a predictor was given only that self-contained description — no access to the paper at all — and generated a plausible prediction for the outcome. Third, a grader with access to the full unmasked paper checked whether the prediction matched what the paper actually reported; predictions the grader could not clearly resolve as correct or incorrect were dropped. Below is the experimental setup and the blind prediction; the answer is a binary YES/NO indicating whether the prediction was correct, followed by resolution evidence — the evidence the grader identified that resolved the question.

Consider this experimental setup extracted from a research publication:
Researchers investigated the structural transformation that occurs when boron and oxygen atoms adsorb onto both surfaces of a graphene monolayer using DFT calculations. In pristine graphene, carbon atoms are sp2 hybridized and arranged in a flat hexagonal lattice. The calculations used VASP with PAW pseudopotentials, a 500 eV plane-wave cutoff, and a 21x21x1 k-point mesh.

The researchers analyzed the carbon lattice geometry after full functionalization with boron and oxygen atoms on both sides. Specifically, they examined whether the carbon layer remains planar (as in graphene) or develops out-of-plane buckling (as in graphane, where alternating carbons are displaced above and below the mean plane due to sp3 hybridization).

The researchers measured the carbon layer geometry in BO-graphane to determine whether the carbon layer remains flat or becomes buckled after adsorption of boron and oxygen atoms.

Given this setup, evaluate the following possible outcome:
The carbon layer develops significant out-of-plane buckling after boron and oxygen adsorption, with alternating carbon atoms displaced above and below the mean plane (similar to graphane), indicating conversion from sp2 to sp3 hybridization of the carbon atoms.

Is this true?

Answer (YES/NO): YES